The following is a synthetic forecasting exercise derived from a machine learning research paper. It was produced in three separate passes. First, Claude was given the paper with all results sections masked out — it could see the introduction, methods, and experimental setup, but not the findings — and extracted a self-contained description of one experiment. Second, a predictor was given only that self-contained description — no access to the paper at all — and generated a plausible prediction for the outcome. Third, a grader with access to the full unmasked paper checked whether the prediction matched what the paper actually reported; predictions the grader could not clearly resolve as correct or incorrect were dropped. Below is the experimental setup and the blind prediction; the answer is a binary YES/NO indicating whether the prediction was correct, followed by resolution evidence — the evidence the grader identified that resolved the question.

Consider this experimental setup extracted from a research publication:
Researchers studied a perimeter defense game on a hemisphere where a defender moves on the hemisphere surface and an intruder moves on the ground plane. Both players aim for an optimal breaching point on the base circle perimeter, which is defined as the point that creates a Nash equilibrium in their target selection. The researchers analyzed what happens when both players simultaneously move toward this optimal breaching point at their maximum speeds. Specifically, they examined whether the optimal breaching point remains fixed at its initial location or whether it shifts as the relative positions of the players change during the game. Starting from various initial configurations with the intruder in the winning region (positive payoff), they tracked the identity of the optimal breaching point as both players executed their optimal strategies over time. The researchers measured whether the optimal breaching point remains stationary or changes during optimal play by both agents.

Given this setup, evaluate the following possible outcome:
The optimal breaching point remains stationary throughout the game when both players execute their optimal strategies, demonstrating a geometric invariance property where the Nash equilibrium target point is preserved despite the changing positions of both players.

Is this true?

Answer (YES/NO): YES